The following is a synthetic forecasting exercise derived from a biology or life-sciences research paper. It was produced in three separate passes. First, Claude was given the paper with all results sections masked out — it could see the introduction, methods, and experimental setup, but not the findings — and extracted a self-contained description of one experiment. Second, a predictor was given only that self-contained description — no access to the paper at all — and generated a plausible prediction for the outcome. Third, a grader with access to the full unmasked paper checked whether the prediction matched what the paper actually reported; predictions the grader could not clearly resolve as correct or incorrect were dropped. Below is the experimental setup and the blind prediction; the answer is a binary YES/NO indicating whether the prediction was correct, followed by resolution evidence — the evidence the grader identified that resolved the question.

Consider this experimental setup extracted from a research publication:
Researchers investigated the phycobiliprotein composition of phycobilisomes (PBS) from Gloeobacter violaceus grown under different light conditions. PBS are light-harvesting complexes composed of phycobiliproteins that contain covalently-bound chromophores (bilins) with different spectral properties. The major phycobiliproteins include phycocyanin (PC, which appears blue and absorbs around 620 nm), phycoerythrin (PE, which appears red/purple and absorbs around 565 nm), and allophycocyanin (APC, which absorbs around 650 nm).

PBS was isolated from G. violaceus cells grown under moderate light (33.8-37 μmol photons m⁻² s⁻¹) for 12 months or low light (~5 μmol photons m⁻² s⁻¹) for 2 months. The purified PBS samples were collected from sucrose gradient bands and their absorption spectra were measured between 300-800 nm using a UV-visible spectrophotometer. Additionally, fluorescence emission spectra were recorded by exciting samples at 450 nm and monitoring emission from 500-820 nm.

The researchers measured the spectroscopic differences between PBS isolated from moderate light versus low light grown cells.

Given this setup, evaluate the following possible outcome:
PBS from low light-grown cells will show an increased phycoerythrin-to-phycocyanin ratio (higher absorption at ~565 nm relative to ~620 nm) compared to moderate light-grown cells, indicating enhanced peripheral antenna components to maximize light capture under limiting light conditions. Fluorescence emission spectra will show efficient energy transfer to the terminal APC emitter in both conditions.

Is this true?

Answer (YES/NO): NO